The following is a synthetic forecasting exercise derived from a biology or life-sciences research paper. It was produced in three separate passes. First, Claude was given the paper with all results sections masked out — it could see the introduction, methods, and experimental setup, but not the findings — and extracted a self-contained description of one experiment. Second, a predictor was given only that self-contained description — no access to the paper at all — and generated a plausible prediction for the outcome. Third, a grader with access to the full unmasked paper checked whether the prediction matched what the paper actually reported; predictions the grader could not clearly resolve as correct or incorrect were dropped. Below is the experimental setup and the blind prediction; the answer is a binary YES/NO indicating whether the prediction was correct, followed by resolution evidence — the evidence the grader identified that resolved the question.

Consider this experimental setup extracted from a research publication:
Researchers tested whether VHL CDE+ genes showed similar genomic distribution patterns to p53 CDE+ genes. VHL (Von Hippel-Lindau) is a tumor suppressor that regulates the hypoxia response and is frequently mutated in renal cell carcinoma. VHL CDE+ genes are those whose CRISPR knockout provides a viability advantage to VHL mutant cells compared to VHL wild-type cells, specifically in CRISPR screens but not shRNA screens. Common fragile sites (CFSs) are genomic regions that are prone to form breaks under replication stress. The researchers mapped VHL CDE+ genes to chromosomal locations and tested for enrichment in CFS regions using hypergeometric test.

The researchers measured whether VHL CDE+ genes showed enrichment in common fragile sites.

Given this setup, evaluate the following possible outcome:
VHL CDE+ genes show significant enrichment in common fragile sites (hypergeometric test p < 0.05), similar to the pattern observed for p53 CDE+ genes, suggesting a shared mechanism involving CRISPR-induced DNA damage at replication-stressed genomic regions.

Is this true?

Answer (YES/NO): YES